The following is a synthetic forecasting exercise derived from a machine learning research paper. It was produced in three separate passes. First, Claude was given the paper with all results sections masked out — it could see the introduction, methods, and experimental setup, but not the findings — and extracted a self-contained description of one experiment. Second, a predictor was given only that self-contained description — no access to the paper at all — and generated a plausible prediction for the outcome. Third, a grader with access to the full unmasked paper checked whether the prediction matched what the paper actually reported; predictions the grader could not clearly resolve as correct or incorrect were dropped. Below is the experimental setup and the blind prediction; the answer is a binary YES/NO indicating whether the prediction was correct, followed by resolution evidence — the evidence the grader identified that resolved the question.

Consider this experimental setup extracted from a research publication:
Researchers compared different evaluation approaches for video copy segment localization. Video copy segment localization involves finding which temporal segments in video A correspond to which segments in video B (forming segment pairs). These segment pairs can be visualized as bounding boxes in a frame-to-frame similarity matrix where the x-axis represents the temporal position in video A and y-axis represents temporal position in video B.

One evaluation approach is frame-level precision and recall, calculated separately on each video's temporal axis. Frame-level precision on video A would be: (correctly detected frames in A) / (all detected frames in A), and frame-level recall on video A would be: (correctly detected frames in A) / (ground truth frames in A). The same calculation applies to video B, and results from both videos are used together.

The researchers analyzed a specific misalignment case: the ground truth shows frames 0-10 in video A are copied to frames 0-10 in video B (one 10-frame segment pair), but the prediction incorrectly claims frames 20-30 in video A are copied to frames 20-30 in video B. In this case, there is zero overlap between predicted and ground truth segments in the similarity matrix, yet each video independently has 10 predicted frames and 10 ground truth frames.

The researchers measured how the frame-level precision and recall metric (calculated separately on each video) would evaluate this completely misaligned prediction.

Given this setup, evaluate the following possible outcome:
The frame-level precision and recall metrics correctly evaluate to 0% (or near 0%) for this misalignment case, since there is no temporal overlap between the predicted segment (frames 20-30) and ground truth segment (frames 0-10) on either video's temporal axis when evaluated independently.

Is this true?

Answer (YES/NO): NO